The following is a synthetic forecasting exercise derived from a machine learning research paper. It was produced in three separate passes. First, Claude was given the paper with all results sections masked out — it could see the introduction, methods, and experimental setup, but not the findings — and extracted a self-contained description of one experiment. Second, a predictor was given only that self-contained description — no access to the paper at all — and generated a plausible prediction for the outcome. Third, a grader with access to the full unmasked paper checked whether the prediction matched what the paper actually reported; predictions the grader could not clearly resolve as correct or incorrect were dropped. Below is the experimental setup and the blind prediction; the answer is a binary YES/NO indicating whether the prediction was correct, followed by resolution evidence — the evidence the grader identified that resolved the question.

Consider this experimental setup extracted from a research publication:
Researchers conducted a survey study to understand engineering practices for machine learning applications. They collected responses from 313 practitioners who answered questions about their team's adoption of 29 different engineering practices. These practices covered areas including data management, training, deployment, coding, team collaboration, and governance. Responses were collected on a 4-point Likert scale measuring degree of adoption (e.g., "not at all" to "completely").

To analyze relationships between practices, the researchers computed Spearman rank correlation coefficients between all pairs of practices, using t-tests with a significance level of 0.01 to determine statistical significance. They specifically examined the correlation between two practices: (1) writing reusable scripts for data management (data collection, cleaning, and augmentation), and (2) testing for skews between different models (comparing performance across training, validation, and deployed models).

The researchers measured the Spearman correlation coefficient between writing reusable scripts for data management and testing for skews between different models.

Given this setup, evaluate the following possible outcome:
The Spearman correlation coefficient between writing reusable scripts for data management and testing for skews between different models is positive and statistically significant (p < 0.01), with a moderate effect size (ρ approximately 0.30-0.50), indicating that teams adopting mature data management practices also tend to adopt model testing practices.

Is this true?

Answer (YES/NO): YES